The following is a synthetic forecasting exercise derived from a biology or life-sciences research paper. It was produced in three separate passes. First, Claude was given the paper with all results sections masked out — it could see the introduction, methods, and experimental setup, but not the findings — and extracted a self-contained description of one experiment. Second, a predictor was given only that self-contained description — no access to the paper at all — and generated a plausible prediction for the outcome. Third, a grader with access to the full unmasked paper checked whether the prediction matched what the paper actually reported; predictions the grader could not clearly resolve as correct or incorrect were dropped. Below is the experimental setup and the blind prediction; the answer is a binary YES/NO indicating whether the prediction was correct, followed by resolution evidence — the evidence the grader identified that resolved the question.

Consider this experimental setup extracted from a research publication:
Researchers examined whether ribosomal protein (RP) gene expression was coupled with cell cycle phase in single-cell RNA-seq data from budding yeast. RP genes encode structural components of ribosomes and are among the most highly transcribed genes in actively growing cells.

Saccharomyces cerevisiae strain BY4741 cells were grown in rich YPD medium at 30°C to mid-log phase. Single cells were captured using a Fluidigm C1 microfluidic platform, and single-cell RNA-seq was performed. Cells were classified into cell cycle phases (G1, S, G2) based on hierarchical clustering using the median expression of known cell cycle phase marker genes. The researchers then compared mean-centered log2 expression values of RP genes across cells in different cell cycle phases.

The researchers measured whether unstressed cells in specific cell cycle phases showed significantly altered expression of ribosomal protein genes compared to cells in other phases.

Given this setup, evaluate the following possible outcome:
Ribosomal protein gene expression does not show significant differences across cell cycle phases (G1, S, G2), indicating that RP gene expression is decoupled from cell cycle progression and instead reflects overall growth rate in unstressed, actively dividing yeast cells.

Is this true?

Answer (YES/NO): NO